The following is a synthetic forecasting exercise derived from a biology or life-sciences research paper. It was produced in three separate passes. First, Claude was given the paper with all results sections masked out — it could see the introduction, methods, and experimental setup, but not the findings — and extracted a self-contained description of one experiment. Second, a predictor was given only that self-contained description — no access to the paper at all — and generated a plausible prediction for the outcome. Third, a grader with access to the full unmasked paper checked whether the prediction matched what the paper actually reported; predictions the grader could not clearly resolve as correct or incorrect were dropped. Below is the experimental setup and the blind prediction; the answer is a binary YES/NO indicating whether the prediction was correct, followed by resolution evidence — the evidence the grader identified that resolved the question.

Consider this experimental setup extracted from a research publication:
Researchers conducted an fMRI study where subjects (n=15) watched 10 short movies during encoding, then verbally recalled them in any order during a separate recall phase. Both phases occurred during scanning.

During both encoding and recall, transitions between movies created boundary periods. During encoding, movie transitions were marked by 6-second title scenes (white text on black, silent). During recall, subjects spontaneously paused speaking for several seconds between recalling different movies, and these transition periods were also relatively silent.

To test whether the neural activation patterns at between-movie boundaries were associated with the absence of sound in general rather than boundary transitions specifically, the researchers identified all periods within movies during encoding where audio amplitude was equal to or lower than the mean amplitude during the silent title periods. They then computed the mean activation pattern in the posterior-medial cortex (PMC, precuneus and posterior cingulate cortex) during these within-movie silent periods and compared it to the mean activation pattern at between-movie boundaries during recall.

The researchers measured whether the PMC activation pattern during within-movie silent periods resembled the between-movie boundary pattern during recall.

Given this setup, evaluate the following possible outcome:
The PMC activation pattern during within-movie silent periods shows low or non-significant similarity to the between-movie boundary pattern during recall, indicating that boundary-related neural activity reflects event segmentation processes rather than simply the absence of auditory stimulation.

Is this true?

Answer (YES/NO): YES